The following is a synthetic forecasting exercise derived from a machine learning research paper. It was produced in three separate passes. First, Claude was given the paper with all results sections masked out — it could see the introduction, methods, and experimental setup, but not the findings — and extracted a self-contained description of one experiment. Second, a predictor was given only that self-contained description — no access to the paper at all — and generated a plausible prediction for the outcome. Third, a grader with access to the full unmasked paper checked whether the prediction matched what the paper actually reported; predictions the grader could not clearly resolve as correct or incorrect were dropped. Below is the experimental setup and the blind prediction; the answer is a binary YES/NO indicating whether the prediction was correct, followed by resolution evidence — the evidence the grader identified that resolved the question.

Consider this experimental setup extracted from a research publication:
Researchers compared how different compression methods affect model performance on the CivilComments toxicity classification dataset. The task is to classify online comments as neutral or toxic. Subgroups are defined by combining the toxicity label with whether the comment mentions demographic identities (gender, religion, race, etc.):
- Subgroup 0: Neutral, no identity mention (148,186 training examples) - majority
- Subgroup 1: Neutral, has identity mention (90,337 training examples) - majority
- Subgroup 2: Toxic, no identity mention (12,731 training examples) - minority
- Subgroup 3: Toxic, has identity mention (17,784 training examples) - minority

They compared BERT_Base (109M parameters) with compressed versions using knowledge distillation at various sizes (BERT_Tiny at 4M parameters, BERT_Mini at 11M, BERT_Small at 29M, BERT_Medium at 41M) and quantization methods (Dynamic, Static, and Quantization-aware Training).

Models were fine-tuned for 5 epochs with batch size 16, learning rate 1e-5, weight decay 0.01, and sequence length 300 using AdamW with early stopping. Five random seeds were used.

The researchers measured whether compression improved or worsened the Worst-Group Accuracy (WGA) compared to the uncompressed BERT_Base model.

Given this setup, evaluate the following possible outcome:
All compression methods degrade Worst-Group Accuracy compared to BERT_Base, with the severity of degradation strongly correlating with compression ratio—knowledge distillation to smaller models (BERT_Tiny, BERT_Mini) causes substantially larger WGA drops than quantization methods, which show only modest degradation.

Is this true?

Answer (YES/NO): NO